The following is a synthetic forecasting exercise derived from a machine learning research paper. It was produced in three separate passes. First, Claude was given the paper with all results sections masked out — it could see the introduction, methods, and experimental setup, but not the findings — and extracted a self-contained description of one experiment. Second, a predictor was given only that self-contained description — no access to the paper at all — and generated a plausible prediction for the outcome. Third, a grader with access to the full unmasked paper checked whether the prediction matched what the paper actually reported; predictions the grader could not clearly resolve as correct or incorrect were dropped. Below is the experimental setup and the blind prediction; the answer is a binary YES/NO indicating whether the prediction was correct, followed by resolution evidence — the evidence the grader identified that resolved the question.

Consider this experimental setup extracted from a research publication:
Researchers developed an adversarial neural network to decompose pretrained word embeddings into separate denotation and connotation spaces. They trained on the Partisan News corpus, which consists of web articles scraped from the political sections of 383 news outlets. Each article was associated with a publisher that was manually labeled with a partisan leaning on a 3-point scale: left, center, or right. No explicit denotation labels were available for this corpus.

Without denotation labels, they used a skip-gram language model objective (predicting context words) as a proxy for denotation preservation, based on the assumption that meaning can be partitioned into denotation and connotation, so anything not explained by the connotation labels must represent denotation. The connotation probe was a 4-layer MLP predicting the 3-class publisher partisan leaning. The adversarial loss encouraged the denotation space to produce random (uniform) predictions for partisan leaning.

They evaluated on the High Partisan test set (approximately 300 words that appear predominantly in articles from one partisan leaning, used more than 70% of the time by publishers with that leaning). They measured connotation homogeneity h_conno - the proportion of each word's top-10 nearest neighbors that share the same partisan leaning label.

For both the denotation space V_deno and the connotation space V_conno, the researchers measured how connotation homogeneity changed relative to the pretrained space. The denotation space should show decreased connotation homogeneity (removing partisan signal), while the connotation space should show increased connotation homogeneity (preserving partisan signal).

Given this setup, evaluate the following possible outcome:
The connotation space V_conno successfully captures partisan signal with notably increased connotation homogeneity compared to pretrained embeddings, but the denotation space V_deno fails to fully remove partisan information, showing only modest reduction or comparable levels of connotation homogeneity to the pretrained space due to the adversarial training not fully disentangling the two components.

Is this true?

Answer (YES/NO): NO